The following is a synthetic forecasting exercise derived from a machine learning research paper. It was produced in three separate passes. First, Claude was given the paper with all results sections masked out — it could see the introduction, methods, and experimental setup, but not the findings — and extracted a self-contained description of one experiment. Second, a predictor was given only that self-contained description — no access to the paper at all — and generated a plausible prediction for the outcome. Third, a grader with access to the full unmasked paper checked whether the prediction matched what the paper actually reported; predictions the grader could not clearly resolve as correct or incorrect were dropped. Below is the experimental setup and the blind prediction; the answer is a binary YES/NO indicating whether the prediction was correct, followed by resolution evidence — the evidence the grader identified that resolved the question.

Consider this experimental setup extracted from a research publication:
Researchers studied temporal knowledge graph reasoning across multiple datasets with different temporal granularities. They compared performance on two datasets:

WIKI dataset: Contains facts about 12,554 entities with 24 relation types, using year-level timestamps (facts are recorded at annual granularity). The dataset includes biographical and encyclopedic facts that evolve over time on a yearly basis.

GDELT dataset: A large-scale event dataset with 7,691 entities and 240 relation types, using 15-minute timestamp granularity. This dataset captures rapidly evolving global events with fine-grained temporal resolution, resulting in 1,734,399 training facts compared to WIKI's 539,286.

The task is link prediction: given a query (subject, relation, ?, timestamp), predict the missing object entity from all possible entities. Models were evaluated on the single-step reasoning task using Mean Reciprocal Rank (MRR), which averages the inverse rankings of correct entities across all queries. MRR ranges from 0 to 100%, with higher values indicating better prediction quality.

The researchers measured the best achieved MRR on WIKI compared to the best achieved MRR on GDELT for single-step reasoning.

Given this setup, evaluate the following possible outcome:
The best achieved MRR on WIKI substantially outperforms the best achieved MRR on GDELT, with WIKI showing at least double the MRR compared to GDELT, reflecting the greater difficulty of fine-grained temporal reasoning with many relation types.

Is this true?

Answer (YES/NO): YES